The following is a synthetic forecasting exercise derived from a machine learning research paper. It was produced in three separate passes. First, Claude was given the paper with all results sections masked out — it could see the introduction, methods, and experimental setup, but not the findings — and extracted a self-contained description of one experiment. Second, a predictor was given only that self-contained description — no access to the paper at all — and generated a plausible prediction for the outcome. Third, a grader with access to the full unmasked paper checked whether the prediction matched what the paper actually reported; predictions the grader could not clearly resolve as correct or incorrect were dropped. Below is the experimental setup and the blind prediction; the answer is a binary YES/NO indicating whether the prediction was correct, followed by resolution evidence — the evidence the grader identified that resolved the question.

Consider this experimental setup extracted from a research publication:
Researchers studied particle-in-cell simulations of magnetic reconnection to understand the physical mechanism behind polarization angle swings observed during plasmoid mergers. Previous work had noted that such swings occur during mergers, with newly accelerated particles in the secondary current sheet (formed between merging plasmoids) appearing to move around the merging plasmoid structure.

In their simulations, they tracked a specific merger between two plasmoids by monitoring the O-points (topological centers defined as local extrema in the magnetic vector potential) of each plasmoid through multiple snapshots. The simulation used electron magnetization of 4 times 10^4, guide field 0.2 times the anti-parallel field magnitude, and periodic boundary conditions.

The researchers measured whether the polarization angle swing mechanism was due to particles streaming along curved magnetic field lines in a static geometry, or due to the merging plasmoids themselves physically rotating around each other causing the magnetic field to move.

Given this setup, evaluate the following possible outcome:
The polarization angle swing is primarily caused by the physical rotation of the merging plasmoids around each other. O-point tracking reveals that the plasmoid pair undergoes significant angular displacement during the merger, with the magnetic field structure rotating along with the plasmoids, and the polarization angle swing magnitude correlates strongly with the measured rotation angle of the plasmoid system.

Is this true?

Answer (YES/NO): NO